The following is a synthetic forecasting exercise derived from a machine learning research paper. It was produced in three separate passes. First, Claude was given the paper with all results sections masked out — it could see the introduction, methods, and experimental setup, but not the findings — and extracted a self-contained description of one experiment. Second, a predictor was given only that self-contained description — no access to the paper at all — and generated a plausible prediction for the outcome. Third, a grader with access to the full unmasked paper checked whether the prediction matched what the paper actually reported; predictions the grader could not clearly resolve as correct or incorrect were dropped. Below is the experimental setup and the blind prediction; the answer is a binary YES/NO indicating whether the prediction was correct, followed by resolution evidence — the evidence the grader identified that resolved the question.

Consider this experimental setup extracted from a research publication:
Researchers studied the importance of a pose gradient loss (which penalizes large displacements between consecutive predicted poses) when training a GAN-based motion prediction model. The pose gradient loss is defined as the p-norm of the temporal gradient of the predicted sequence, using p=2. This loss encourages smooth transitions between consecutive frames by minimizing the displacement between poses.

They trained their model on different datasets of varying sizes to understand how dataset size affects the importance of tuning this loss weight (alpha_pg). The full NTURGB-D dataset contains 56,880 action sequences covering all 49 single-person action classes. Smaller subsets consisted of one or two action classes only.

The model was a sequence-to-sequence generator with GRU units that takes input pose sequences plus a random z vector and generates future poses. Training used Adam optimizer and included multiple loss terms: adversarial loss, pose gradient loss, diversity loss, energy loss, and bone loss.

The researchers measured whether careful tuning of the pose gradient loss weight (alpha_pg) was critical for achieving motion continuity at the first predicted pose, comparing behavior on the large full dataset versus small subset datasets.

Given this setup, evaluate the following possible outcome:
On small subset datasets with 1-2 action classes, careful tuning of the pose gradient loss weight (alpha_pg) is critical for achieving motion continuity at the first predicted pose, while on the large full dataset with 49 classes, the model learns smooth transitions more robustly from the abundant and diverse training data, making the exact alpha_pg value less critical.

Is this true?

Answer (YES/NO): YES